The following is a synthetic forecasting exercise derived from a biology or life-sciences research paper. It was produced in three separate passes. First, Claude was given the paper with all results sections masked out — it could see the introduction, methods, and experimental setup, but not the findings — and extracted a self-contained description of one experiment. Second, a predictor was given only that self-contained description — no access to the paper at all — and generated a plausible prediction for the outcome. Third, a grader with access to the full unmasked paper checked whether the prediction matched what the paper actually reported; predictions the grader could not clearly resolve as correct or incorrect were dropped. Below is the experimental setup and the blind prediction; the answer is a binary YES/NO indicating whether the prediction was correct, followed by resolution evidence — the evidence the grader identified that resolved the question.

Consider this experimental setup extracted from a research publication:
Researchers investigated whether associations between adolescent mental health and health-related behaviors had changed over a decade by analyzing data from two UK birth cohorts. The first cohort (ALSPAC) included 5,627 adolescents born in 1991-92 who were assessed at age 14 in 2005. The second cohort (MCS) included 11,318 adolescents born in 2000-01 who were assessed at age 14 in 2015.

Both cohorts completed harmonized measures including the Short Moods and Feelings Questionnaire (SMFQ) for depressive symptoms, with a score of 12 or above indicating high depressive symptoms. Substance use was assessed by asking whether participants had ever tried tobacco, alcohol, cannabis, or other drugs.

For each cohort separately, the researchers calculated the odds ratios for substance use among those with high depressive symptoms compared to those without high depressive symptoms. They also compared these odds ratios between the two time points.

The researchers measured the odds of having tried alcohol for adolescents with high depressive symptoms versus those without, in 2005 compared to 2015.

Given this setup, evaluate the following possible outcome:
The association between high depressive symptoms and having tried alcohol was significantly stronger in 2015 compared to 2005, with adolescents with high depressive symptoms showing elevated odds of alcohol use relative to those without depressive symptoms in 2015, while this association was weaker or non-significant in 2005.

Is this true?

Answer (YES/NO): NO